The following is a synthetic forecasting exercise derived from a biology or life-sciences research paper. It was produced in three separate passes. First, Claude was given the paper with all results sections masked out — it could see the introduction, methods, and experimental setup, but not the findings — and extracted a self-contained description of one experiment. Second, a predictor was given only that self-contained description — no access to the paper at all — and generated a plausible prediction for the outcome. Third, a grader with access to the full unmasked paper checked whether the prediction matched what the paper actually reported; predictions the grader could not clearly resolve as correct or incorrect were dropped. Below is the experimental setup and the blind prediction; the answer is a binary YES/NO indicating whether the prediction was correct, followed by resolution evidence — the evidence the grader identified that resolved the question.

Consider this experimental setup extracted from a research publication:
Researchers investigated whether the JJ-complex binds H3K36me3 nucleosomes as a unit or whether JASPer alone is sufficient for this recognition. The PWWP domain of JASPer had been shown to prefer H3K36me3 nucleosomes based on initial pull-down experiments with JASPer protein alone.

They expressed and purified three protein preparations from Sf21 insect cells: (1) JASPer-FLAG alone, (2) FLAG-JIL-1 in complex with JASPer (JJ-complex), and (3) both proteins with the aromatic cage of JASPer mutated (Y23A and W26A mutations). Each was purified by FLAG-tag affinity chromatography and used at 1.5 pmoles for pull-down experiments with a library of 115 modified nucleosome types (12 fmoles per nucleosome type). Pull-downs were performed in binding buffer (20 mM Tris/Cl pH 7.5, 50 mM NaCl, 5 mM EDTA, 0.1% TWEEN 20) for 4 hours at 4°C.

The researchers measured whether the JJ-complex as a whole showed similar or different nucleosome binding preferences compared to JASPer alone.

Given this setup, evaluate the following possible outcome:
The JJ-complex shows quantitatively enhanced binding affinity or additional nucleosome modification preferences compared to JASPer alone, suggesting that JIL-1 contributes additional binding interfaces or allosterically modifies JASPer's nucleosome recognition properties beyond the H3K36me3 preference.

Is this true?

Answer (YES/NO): NO